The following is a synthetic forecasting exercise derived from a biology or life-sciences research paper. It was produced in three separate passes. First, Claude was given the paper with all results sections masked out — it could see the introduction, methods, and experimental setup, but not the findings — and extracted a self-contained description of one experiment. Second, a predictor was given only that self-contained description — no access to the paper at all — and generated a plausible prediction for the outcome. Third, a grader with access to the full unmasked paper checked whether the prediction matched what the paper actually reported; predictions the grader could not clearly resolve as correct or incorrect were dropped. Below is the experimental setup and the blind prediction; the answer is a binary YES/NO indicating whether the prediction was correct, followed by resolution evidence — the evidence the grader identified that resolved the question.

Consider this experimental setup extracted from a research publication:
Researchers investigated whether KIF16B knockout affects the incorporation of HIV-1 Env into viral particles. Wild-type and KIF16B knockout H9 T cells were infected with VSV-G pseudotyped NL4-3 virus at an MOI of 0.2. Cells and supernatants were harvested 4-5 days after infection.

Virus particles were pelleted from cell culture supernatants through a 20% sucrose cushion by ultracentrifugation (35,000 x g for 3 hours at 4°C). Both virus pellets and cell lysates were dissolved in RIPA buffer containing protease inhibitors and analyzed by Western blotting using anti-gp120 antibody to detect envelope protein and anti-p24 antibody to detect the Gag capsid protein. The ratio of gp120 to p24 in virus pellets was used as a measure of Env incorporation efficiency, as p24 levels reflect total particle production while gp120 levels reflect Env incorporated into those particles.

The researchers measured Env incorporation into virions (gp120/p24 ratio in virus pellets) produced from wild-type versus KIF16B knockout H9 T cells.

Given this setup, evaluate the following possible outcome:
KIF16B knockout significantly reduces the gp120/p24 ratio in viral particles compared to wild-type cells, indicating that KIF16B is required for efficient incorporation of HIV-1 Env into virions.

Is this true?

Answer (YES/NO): YES